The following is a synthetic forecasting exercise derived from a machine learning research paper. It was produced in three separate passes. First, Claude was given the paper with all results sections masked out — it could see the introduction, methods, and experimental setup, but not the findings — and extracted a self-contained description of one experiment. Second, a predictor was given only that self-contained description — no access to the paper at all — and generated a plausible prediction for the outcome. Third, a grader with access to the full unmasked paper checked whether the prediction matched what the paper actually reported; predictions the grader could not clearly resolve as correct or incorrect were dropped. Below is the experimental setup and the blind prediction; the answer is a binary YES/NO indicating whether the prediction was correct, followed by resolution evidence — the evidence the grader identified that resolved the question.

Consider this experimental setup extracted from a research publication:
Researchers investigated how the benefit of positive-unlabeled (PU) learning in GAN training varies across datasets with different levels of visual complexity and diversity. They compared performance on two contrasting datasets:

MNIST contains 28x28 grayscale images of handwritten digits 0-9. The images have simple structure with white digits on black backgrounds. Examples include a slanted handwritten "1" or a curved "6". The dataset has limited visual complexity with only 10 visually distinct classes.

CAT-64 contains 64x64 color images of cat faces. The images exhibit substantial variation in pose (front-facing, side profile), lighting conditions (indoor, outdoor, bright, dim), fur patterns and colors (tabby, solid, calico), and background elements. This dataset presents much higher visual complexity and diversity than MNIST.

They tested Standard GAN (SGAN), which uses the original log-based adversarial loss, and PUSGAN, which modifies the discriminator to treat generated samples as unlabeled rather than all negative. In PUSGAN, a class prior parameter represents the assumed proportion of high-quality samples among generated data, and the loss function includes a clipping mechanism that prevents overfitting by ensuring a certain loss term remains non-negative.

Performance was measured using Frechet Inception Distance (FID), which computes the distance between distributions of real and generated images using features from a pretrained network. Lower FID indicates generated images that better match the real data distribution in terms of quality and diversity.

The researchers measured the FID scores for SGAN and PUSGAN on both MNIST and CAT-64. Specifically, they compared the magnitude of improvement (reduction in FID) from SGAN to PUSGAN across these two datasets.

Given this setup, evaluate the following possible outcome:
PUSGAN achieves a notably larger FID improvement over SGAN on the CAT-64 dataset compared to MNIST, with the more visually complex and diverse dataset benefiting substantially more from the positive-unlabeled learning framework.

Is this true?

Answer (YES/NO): YES